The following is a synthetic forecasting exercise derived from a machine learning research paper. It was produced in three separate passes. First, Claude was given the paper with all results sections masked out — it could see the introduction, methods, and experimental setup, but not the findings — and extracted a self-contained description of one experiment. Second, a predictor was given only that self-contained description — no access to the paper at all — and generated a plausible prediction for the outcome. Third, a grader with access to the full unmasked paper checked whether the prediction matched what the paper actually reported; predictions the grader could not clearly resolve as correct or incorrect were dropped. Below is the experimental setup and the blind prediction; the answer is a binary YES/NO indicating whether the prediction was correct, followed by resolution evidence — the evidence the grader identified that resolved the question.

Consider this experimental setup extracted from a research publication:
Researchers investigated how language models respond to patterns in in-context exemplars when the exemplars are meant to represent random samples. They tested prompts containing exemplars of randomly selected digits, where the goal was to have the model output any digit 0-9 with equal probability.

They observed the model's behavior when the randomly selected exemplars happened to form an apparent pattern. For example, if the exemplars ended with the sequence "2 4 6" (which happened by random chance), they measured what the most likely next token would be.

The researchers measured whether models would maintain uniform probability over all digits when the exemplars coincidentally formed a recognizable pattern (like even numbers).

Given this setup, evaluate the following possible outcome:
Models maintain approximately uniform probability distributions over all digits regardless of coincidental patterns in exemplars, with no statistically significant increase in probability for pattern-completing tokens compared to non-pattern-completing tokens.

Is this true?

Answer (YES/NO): NO